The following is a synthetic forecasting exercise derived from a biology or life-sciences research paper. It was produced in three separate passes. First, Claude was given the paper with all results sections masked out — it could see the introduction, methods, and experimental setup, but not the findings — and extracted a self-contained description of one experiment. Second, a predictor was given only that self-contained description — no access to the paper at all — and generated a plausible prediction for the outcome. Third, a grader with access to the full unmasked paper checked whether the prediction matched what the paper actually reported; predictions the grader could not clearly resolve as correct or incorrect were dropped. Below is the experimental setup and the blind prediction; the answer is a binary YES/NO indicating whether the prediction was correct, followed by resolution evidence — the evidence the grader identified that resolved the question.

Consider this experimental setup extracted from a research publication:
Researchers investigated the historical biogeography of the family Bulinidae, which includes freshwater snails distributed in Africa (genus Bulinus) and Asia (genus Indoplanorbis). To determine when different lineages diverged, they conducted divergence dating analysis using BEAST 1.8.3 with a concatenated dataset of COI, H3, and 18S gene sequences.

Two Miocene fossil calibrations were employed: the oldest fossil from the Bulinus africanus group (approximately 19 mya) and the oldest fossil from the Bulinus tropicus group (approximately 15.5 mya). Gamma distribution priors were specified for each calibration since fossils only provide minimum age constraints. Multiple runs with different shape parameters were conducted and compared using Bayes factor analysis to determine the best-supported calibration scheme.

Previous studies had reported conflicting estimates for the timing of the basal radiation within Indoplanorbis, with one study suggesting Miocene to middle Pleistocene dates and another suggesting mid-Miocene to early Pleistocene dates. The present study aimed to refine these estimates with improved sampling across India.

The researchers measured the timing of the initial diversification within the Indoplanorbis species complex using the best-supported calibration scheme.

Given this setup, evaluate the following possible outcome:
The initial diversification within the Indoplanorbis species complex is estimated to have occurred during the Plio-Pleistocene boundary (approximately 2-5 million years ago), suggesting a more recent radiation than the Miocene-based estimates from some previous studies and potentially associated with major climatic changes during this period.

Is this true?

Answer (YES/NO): NO